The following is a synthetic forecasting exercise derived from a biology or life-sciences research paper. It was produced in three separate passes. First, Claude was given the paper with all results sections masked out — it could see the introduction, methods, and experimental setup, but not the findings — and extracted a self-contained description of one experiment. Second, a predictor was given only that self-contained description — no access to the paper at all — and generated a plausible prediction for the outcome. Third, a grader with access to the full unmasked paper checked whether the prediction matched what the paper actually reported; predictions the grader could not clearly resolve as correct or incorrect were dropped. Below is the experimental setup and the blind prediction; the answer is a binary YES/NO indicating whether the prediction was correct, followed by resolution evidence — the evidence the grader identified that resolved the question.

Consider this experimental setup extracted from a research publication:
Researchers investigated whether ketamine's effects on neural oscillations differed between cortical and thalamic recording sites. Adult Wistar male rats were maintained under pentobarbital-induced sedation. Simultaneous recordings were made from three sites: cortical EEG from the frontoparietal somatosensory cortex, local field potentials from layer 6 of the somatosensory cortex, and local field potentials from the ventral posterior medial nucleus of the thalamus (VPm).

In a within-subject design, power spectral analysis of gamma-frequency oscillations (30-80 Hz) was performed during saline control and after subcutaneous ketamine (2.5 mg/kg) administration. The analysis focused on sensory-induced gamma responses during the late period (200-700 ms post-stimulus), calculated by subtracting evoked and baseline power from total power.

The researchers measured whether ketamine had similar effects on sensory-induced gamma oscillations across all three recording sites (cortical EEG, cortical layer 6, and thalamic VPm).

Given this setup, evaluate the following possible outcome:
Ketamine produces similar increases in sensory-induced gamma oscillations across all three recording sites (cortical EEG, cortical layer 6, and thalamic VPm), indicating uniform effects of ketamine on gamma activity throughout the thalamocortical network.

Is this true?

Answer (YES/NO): NO